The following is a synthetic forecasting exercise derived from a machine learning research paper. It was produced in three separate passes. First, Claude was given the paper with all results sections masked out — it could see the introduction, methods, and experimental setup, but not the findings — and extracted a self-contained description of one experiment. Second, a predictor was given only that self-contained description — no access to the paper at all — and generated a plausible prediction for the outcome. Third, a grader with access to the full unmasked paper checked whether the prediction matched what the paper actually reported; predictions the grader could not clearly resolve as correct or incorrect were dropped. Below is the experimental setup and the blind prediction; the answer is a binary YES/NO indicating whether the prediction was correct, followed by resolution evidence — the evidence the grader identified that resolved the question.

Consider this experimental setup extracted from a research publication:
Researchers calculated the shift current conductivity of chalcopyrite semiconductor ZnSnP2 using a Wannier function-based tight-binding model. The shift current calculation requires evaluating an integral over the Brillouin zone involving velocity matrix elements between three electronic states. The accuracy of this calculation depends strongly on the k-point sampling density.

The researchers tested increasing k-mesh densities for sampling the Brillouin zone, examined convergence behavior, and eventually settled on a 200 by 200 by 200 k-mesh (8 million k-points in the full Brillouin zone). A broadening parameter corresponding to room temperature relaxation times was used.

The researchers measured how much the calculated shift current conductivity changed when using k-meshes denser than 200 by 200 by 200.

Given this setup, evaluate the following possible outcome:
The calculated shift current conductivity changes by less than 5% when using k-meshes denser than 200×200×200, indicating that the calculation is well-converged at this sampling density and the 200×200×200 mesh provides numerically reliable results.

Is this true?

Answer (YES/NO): YES